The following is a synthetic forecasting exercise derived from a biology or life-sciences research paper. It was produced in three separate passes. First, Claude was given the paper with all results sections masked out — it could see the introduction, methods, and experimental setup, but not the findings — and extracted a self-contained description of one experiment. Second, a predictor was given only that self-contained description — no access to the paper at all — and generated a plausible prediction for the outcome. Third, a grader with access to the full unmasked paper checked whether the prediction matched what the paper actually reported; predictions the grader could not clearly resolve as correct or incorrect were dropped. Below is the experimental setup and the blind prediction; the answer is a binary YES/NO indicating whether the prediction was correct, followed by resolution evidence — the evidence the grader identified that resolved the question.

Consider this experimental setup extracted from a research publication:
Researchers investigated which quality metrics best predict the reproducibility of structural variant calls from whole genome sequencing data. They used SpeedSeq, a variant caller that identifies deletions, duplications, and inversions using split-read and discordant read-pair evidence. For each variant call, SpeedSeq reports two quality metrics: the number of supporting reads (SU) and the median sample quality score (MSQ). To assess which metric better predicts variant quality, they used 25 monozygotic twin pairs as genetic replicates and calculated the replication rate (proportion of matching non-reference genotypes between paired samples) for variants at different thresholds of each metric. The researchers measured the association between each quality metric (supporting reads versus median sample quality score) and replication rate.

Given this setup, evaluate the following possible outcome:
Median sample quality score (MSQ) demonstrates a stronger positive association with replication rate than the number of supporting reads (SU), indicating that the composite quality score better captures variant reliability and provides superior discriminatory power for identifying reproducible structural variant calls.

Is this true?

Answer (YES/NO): YES